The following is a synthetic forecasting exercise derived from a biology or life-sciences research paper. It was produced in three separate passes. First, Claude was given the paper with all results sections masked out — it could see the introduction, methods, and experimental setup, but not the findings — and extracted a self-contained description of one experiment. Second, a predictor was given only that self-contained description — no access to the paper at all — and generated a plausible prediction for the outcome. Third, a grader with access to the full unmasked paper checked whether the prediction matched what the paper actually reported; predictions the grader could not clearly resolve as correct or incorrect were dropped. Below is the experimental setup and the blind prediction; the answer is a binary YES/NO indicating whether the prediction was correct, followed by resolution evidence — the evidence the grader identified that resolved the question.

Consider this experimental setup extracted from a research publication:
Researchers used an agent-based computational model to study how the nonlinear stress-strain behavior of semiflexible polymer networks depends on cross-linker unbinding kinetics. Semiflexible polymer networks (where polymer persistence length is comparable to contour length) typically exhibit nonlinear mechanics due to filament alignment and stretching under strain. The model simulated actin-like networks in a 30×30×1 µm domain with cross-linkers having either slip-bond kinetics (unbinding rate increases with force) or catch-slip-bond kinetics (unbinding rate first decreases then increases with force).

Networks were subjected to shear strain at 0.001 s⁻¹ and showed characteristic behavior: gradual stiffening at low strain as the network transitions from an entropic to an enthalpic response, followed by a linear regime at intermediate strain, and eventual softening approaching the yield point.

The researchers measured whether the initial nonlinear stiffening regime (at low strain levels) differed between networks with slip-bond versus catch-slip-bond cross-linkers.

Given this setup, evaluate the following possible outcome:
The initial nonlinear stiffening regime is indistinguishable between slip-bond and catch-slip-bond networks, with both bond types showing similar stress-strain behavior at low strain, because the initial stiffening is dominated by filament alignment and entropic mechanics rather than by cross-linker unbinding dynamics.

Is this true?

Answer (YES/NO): NO